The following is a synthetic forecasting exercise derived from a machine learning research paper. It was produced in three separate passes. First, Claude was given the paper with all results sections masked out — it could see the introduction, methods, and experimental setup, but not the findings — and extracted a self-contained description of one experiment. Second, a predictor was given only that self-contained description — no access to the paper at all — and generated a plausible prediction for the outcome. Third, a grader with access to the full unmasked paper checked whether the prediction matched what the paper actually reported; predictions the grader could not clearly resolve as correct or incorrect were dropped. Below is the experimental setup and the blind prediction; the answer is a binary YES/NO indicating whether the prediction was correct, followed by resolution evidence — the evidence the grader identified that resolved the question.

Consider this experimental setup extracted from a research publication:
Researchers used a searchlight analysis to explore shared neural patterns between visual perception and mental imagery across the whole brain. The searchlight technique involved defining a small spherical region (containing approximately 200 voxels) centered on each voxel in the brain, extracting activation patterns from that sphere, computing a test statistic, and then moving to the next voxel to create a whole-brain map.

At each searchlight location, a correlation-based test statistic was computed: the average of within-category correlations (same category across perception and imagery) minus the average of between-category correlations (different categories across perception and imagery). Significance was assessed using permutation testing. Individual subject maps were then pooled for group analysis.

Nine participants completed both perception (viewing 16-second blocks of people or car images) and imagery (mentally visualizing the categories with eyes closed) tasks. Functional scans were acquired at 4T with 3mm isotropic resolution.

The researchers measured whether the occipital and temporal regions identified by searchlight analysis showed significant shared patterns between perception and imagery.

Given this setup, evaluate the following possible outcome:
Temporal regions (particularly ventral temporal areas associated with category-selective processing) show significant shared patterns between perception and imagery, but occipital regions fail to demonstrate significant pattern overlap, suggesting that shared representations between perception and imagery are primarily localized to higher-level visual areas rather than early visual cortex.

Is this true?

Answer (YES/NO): NO